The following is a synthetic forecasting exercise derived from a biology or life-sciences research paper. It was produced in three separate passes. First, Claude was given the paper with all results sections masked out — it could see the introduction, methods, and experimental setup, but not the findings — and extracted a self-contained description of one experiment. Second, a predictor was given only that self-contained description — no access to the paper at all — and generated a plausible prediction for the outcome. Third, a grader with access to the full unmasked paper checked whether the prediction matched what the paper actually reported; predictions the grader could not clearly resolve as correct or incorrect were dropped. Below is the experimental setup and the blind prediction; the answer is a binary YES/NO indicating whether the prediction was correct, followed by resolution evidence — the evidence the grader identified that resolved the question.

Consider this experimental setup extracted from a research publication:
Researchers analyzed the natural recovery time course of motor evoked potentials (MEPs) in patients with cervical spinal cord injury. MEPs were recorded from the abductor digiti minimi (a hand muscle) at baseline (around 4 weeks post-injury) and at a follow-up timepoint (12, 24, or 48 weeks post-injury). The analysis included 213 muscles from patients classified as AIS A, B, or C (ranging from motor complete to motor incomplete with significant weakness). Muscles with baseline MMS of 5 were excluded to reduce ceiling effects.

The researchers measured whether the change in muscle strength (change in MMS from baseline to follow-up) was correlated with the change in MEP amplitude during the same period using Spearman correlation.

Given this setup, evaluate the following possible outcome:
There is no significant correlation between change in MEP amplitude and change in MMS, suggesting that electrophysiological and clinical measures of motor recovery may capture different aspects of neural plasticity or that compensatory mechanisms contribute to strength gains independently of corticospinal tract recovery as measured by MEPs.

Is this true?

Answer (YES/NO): NO